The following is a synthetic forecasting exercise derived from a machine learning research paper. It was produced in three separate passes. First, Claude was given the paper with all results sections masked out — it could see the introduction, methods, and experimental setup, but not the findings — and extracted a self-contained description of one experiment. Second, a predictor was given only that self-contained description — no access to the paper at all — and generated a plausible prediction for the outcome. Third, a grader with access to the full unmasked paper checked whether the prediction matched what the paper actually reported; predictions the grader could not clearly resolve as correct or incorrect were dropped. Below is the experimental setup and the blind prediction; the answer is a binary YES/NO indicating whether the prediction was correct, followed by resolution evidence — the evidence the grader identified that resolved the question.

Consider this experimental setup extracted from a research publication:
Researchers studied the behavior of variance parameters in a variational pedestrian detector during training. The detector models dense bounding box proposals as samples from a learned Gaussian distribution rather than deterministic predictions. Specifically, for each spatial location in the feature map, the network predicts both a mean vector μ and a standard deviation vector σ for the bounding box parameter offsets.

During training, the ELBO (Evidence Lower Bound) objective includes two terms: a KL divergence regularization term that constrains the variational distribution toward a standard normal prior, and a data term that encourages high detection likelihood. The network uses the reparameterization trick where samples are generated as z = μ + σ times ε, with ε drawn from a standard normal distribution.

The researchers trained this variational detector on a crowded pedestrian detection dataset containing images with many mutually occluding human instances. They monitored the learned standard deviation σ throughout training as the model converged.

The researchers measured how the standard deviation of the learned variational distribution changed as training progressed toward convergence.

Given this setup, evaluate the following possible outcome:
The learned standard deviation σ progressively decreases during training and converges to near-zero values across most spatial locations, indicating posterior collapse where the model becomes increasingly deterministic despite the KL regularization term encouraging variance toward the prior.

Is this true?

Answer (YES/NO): NO